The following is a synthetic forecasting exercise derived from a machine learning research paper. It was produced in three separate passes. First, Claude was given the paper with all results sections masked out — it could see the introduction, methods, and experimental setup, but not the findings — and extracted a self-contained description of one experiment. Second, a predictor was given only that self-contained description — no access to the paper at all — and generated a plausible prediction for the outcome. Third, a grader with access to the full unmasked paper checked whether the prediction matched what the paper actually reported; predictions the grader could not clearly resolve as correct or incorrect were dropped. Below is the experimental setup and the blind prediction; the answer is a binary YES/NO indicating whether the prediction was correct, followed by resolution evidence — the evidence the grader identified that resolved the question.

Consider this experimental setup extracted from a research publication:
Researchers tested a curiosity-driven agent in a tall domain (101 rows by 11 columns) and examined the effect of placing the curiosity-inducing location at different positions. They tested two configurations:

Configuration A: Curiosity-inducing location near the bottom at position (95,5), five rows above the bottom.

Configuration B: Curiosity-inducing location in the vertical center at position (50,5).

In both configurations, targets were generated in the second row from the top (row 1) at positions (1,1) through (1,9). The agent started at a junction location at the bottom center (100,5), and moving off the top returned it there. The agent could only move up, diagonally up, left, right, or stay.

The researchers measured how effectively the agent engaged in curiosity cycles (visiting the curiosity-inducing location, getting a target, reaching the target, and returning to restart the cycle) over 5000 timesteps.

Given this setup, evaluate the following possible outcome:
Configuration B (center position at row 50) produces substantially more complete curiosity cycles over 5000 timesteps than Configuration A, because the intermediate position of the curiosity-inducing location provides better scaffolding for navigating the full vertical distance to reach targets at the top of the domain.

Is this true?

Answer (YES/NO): NO